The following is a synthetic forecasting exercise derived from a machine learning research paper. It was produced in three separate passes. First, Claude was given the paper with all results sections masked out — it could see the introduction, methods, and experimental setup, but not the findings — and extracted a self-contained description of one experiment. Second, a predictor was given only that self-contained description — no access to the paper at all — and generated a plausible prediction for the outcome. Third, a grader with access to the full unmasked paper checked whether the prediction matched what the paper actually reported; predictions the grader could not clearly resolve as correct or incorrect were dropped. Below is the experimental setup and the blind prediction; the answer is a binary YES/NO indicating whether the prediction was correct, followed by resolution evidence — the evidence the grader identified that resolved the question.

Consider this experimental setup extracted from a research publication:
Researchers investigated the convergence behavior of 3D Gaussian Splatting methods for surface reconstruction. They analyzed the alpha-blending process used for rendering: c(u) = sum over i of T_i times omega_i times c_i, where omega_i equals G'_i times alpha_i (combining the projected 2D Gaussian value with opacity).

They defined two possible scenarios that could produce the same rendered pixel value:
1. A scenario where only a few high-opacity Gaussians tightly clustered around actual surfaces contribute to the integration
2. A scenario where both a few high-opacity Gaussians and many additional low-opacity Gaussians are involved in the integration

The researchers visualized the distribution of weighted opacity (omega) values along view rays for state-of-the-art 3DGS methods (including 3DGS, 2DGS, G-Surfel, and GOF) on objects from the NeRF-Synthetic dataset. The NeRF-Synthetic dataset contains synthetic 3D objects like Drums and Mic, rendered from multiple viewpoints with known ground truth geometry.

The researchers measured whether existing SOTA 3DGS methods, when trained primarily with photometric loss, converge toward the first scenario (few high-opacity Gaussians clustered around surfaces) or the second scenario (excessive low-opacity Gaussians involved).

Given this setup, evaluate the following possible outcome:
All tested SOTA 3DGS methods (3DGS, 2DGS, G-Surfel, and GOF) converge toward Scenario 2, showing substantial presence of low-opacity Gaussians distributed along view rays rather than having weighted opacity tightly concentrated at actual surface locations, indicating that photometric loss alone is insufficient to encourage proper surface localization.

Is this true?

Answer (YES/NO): YES